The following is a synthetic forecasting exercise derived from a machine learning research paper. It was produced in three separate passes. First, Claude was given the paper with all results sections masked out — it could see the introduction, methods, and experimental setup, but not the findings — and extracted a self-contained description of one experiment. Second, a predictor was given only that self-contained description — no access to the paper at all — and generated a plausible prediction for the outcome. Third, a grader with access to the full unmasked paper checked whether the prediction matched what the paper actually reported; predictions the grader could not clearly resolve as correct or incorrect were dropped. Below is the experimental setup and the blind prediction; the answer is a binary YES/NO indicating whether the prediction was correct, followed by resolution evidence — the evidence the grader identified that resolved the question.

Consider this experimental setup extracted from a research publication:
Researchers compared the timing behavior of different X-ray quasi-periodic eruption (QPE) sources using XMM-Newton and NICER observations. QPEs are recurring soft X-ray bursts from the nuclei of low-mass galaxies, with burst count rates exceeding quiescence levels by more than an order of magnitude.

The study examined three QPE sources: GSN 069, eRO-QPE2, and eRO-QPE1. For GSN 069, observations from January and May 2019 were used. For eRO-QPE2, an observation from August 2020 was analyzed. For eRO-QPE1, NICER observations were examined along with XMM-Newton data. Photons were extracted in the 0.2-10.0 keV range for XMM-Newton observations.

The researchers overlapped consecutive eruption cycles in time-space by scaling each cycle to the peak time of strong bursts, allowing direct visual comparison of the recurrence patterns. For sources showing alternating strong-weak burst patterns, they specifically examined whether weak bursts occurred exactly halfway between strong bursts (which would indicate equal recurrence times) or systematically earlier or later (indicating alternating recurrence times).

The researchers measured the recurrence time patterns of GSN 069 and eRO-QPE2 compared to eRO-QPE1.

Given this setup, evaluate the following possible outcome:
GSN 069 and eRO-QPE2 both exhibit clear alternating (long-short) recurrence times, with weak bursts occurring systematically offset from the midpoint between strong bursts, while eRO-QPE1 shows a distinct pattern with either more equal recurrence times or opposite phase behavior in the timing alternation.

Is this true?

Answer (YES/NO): NO